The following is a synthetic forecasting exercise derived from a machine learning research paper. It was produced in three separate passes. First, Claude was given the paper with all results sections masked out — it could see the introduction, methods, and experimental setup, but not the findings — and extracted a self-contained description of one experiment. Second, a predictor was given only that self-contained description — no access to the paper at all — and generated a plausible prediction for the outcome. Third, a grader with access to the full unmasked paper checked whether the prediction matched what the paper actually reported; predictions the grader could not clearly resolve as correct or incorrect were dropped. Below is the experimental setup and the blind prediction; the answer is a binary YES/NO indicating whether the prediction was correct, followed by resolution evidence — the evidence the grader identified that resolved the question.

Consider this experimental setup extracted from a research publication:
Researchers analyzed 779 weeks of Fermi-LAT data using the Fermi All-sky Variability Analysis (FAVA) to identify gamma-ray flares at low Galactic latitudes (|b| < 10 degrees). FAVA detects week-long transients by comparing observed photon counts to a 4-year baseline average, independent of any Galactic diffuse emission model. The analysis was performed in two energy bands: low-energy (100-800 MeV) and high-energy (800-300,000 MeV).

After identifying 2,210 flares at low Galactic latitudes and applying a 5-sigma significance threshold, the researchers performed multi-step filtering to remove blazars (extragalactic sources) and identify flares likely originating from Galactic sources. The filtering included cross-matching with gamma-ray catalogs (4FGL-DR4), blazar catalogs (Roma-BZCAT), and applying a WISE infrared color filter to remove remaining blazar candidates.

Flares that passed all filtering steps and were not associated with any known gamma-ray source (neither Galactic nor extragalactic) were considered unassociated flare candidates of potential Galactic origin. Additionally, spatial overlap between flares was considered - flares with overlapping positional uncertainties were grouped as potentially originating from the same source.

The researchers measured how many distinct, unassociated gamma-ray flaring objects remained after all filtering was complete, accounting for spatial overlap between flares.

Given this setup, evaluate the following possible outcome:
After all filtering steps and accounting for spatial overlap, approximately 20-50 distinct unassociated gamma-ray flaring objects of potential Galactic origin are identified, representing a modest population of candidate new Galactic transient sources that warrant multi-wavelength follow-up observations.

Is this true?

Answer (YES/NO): NO